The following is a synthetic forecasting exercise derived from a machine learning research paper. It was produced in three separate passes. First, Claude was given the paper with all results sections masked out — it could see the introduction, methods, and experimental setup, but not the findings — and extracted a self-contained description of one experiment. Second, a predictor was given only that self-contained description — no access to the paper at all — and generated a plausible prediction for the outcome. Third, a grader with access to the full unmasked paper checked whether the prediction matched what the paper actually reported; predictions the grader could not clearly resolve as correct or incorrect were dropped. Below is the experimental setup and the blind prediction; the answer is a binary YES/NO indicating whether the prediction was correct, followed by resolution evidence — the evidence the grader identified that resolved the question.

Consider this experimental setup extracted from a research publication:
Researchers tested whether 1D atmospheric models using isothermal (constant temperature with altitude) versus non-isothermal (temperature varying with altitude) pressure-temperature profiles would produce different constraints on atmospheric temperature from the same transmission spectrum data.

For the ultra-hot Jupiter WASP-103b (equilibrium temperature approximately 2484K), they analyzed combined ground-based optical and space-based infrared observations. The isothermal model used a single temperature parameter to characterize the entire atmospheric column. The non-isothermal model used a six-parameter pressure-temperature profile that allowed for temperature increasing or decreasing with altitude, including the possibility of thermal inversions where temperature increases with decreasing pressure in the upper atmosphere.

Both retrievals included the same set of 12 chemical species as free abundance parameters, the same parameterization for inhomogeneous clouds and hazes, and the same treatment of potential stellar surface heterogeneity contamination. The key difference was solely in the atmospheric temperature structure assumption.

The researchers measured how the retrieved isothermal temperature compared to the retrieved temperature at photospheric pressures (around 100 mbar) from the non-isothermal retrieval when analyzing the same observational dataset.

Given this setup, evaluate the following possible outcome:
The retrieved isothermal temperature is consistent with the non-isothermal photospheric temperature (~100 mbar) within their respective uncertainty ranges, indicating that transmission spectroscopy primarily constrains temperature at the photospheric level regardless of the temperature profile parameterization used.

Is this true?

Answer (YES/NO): NO